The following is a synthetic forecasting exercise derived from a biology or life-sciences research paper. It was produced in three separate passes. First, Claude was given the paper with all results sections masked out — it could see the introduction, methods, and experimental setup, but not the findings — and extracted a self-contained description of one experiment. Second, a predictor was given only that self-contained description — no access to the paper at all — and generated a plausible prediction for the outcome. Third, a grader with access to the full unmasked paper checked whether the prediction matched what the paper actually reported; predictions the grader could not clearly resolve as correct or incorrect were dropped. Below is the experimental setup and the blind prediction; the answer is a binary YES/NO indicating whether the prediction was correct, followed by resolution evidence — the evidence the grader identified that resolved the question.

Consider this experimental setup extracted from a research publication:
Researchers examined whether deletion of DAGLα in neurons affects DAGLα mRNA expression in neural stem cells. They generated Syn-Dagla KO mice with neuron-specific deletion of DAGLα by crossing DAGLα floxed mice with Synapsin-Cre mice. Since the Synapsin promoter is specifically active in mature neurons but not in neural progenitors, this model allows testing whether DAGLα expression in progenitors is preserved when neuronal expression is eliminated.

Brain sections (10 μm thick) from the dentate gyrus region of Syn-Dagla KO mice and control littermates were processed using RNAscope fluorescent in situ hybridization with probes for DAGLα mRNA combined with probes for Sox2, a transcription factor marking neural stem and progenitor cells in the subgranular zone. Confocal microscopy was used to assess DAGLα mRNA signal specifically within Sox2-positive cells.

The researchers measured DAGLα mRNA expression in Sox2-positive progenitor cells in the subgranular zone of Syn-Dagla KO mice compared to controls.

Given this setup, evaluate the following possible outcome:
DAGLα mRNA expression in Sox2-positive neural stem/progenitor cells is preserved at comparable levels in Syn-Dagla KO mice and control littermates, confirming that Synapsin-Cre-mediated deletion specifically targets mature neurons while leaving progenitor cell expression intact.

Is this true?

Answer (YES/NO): YES